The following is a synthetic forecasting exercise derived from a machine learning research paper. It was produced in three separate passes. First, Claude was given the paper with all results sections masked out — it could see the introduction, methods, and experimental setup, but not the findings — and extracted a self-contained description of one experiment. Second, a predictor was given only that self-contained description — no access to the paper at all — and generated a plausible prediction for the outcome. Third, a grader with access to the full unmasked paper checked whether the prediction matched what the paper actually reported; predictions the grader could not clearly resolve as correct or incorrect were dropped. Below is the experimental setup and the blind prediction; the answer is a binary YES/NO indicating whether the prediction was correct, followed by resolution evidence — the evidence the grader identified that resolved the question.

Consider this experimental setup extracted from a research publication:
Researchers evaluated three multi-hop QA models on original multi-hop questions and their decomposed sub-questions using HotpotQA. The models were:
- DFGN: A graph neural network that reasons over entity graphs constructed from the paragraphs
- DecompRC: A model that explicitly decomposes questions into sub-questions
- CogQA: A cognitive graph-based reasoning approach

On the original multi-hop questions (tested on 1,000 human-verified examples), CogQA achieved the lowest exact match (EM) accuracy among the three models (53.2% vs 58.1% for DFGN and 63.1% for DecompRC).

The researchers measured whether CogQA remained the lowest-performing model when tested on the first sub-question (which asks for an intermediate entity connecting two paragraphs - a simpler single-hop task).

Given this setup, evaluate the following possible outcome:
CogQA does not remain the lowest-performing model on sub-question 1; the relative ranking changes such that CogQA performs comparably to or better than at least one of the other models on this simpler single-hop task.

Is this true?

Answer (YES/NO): YES